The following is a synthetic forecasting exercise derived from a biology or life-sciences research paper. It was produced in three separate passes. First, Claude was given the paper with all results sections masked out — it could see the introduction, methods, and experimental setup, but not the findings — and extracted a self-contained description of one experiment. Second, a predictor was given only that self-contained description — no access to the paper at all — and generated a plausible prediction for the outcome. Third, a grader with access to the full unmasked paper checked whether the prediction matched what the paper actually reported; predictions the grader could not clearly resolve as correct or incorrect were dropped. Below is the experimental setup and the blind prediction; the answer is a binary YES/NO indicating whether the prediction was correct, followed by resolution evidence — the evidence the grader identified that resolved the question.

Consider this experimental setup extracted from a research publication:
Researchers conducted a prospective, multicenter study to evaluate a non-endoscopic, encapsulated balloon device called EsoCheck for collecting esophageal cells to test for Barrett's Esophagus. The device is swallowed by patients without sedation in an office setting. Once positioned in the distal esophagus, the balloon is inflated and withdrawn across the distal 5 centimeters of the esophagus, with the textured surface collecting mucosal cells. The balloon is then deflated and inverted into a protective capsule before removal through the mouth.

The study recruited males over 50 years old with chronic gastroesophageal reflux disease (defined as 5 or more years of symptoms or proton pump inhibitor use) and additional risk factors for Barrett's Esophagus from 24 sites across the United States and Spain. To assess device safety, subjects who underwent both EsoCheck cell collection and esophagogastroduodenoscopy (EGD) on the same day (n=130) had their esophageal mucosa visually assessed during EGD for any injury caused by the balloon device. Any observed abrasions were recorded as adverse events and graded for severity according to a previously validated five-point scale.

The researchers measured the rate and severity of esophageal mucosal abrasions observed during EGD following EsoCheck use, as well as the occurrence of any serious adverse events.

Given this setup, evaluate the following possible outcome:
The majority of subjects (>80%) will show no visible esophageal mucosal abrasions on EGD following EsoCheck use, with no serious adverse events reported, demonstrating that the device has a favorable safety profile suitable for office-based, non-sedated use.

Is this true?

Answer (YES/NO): YES